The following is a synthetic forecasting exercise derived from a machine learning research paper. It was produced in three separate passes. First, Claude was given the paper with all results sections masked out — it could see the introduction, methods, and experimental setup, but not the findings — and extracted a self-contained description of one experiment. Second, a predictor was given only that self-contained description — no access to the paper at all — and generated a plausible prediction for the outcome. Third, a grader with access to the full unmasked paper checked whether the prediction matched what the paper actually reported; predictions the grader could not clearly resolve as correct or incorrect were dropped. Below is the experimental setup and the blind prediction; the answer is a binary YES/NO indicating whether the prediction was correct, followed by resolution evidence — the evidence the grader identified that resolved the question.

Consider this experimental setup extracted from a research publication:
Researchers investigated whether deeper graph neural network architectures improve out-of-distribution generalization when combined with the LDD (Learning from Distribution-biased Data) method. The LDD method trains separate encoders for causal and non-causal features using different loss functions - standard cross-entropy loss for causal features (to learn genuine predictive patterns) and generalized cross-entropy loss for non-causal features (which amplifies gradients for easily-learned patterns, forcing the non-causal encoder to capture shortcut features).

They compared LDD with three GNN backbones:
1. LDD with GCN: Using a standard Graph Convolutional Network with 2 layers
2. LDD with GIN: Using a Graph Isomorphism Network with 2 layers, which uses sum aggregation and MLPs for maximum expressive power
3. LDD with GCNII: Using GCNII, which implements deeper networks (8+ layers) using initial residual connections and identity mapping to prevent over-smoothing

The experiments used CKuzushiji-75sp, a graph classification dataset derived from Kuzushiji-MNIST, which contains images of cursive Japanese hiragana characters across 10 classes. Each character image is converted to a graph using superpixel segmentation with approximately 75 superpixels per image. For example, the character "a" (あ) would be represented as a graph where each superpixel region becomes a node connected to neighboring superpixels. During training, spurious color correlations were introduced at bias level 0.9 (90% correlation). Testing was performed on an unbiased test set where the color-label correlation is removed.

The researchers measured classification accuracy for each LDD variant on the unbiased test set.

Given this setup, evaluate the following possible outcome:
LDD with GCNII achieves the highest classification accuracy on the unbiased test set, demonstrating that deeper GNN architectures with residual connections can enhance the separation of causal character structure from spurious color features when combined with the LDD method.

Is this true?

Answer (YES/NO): YES